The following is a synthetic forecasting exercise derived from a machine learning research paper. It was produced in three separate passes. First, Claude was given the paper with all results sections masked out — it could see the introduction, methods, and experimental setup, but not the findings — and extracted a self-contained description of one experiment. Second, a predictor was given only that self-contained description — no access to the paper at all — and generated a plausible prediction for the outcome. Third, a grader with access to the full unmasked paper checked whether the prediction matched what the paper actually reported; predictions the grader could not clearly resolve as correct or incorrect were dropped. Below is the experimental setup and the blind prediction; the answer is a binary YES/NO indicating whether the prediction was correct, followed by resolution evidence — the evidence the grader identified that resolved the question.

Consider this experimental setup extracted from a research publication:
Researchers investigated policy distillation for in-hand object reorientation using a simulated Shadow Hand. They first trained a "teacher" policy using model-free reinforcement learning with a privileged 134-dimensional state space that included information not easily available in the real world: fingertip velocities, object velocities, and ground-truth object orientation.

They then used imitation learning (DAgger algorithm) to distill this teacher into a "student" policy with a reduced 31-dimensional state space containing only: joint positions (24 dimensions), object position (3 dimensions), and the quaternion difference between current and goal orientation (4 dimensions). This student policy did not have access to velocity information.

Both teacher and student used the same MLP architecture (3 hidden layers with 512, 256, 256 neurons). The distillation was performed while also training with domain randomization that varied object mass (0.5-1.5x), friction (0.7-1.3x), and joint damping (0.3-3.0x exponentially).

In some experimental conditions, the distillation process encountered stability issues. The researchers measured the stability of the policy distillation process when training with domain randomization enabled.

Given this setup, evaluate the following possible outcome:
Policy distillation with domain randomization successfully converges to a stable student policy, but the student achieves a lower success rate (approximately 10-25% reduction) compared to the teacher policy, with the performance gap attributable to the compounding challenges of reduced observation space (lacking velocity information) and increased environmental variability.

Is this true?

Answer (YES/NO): NO